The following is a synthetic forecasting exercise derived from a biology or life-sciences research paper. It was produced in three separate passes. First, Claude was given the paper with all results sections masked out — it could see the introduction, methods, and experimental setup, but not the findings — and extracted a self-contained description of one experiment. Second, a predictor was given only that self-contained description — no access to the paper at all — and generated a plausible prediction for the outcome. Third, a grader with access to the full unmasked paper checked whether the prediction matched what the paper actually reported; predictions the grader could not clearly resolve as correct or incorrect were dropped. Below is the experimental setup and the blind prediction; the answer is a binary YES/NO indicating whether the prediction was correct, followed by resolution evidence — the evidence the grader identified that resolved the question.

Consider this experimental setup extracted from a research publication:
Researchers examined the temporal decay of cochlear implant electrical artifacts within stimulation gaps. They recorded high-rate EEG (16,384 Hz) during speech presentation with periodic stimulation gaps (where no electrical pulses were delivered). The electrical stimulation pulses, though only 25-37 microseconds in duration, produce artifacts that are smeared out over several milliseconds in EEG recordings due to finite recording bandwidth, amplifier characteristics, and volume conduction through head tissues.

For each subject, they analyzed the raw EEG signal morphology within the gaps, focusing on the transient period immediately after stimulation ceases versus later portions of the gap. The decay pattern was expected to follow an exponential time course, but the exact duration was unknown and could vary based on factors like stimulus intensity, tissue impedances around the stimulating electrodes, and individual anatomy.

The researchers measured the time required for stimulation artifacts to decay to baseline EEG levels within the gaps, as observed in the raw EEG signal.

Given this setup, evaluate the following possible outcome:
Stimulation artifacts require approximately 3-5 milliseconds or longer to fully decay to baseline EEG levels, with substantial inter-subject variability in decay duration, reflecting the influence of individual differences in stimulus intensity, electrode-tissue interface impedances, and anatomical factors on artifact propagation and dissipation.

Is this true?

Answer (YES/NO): NO